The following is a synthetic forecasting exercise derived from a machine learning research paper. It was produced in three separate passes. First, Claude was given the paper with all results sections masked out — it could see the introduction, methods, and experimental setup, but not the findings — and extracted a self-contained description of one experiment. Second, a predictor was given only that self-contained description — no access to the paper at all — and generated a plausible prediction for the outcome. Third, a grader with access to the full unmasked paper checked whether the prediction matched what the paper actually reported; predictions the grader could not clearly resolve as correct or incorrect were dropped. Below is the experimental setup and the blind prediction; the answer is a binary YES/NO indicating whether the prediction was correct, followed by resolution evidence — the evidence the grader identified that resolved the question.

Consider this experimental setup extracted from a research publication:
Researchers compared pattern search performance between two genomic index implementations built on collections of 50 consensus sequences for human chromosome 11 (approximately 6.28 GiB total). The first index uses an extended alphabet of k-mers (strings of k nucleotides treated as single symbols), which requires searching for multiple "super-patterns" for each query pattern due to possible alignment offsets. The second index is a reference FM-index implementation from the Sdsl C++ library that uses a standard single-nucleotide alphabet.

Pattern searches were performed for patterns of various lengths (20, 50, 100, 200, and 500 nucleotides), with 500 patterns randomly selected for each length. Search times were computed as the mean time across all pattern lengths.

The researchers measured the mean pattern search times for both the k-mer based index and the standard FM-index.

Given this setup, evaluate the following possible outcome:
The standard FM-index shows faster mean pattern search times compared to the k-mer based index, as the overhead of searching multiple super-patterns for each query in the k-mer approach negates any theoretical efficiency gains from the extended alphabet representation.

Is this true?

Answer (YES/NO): YES